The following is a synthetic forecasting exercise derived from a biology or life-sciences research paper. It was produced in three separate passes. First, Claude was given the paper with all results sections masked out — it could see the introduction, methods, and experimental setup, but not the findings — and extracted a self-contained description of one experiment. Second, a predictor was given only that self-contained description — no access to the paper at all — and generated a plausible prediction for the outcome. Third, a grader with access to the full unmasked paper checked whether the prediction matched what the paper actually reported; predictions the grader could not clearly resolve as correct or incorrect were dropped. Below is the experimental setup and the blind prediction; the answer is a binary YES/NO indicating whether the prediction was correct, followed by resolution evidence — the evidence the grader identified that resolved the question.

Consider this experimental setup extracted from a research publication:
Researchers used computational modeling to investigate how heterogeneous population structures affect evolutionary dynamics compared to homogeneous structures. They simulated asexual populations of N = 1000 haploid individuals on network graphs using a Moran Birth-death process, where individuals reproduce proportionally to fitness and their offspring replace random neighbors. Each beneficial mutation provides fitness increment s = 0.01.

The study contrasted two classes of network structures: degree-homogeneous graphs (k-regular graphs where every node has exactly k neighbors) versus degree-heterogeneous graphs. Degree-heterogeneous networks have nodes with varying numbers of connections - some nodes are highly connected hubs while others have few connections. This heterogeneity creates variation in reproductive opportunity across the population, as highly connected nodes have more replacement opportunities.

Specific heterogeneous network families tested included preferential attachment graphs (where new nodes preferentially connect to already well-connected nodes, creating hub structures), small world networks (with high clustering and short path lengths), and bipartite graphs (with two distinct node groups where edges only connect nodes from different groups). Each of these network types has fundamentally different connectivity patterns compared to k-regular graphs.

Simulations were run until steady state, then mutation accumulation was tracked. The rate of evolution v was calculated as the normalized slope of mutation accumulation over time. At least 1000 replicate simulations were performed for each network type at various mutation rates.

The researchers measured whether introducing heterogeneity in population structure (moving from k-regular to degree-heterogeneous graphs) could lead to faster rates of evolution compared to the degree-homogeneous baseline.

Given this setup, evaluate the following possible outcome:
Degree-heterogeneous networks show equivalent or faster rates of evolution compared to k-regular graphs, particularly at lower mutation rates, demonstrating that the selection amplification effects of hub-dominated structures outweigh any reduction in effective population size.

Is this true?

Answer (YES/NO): YES